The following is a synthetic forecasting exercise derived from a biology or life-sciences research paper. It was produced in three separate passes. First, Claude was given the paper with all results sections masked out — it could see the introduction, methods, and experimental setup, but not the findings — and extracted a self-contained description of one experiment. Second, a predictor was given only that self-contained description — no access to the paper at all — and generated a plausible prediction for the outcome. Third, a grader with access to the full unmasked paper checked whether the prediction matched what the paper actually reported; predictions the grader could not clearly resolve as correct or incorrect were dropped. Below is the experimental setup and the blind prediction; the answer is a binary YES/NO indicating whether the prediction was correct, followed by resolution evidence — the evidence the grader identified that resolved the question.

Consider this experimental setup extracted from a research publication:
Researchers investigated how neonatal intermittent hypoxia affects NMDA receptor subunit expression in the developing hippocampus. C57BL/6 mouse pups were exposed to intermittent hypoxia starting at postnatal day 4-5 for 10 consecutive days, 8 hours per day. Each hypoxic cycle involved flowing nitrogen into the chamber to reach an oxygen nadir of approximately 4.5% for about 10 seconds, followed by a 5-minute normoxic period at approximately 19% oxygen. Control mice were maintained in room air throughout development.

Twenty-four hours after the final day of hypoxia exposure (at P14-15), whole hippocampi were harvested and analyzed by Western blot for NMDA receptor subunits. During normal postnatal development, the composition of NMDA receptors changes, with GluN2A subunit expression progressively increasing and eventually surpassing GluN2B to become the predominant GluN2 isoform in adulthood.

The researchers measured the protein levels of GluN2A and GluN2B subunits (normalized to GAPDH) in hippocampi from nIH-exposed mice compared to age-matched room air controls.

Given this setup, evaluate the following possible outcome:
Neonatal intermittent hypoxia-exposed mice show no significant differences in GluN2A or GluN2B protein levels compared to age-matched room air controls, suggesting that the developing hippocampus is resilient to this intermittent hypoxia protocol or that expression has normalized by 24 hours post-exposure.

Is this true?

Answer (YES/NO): NO